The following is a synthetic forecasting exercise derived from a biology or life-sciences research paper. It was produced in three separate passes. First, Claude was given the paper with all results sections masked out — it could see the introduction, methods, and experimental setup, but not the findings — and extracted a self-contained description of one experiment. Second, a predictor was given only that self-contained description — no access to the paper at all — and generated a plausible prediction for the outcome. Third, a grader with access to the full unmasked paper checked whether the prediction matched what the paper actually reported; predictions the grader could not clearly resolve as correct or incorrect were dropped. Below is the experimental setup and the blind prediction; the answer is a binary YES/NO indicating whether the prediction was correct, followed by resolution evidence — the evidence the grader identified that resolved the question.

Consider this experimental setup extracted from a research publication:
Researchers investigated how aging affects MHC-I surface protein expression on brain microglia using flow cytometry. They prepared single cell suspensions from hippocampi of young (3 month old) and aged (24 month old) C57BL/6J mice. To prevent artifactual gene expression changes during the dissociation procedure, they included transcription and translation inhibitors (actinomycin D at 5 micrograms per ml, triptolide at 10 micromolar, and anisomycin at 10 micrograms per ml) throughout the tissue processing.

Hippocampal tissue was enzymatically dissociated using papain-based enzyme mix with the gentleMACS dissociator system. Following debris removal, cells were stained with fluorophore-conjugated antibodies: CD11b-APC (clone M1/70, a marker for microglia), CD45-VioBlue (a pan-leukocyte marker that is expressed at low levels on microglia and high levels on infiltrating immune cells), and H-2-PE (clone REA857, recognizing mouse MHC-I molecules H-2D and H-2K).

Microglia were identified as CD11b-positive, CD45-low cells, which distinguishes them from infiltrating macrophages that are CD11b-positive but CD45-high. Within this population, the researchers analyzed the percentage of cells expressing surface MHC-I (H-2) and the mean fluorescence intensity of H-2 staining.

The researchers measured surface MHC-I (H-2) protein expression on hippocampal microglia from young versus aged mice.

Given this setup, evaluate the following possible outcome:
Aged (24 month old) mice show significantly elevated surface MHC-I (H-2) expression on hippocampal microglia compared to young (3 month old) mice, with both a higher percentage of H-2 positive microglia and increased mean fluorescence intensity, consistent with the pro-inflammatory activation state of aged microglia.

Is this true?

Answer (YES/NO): NO